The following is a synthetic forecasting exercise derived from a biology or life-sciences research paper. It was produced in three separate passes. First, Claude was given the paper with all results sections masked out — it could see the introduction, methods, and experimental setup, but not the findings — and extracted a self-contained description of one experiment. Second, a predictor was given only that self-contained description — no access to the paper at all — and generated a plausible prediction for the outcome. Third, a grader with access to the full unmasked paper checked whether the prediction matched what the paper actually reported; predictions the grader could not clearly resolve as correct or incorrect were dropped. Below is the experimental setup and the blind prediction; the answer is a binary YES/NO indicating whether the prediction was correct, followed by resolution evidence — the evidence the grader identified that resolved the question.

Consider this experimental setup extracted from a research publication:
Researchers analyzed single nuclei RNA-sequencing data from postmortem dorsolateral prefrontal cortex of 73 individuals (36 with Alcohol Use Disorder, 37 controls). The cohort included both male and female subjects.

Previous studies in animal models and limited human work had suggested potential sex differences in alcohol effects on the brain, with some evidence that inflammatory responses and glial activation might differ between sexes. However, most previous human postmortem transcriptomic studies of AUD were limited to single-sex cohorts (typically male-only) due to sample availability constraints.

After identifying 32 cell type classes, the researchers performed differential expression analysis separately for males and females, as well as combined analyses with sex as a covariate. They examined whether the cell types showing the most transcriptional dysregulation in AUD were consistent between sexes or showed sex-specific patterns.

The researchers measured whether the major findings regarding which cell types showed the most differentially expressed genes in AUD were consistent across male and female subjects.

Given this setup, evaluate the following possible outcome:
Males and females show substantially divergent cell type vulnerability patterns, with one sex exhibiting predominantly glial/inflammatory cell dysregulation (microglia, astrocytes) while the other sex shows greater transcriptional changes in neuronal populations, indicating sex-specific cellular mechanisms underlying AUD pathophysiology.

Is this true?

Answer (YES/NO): NO